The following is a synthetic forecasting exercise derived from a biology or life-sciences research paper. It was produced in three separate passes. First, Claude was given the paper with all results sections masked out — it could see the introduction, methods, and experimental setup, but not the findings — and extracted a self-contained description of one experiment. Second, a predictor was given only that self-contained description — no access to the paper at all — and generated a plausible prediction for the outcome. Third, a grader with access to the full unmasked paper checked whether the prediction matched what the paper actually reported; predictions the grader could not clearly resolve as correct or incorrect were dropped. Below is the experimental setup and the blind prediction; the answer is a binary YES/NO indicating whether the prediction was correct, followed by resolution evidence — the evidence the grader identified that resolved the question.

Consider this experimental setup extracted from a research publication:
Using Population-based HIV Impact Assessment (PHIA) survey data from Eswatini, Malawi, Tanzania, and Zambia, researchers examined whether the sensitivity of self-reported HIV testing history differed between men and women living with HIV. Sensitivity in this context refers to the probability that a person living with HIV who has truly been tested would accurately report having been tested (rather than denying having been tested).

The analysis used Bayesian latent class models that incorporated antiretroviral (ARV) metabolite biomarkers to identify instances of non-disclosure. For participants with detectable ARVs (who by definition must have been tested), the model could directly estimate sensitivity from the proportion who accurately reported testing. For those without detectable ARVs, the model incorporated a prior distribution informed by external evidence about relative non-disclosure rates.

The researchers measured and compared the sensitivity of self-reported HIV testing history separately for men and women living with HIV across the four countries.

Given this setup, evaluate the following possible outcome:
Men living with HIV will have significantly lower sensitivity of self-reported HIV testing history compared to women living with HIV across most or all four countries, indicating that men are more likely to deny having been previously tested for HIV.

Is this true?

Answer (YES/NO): YES